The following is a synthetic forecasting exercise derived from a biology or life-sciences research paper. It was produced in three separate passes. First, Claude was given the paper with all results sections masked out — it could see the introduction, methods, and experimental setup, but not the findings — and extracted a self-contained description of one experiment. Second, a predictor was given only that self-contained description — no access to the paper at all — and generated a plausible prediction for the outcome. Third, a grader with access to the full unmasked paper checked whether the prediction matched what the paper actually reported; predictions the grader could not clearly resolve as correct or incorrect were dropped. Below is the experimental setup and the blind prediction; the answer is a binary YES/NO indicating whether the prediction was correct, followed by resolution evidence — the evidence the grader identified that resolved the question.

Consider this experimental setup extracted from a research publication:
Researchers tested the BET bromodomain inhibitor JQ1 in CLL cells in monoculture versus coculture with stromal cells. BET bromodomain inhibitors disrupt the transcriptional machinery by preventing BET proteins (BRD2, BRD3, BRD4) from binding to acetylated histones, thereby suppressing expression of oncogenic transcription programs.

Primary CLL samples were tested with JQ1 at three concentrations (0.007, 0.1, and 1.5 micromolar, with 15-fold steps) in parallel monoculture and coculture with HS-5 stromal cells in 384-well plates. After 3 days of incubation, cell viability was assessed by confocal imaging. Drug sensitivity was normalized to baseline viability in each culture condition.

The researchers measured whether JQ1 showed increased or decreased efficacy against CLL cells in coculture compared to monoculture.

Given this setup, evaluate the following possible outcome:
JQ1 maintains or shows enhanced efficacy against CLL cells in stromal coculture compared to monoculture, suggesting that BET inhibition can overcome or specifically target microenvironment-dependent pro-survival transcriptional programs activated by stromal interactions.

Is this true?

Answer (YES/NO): NO